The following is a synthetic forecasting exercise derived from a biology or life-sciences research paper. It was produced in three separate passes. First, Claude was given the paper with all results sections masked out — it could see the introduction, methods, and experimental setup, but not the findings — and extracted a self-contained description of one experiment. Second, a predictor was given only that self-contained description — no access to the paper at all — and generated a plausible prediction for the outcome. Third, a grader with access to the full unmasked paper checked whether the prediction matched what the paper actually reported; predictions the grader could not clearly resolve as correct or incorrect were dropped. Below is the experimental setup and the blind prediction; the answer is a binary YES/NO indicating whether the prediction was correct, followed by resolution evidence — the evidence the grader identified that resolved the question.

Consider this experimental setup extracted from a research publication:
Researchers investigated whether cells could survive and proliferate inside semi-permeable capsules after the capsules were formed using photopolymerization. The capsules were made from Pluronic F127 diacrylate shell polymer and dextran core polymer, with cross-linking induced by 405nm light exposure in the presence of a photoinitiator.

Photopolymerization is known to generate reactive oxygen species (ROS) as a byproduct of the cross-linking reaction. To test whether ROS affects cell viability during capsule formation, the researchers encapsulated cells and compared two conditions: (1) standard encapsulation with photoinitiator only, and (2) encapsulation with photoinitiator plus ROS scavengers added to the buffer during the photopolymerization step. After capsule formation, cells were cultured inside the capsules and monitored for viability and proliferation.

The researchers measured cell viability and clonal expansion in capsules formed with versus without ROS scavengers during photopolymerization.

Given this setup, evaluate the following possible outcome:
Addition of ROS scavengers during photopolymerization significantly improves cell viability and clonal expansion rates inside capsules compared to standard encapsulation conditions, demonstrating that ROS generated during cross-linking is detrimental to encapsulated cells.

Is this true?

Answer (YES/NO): YES